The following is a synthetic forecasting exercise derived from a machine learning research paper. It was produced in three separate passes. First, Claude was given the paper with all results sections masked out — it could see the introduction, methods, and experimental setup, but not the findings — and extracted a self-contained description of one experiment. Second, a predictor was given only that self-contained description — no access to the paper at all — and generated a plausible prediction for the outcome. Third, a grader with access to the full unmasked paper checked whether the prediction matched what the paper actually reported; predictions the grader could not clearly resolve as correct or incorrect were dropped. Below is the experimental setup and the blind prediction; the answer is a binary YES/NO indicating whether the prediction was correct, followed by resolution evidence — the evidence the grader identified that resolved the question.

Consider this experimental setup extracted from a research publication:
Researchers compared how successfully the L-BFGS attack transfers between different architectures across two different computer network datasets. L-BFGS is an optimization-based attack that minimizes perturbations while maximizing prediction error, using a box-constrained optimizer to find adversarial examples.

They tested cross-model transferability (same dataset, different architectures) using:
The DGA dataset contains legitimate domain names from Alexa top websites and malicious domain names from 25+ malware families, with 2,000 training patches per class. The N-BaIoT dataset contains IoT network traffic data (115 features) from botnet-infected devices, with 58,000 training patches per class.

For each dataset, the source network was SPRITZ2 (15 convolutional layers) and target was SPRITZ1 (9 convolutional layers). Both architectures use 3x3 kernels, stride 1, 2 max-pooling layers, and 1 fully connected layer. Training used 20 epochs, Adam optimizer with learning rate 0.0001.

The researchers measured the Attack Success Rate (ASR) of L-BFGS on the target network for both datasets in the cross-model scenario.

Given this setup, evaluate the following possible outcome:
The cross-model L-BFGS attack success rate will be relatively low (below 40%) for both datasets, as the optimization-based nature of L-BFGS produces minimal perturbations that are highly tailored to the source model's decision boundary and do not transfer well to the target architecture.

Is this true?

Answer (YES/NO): NO